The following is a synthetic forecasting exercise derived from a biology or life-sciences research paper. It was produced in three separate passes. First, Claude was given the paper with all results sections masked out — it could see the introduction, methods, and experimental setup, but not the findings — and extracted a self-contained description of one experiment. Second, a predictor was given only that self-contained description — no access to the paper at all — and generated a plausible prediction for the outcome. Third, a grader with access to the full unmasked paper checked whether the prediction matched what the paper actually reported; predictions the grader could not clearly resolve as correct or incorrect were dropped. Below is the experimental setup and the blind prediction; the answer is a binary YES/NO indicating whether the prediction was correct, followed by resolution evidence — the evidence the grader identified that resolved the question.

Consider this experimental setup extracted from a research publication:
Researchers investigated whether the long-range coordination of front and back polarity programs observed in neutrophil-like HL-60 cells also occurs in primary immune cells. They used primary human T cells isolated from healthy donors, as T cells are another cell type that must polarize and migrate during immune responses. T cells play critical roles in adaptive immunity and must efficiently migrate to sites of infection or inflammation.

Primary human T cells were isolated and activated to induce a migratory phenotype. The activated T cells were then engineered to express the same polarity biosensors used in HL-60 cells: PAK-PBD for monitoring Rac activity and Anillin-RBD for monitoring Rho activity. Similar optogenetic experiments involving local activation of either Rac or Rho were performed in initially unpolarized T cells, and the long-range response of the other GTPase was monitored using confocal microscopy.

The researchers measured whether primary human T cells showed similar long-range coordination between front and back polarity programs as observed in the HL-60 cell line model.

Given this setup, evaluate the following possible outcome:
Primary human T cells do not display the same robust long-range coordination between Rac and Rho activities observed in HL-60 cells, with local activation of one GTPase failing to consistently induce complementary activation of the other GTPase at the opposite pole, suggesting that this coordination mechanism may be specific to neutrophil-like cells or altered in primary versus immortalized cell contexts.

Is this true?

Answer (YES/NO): NO